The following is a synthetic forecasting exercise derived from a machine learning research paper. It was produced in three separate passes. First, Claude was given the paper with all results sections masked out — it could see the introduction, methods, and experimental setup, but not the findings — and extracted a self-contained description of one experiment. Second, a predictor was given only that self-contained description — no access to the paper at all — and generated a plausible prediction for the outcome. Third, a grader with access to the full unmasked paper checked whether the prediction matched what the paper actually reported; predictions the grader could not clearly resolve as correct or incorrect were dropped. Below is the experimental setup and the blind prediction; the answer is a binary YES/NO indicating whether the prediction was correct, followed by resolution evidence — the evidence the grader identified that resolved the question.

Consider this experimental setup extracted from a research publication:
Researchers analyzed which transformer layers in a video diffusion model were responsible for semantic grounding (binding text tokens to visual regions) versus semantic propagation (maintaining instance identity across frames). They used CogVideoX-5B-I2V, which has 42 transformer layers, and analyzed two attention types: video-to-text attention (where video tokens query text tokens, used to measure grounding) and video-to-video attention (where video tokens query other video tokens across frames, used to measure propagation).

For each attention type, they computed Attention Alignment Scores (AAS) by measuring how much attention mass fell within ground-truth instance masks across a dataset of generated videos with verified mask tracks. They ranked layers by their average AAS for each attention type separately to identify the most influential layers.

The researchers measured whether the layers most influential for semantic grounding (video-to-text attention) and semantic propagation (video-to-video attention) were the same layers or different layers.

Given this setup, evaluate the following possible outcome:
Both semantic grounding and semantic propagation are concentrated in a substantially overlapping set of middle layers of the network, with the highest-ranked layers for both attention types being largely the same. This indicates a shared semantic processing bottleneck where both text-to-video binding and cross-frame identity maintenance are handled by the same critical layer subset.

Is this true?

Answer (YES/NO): NO